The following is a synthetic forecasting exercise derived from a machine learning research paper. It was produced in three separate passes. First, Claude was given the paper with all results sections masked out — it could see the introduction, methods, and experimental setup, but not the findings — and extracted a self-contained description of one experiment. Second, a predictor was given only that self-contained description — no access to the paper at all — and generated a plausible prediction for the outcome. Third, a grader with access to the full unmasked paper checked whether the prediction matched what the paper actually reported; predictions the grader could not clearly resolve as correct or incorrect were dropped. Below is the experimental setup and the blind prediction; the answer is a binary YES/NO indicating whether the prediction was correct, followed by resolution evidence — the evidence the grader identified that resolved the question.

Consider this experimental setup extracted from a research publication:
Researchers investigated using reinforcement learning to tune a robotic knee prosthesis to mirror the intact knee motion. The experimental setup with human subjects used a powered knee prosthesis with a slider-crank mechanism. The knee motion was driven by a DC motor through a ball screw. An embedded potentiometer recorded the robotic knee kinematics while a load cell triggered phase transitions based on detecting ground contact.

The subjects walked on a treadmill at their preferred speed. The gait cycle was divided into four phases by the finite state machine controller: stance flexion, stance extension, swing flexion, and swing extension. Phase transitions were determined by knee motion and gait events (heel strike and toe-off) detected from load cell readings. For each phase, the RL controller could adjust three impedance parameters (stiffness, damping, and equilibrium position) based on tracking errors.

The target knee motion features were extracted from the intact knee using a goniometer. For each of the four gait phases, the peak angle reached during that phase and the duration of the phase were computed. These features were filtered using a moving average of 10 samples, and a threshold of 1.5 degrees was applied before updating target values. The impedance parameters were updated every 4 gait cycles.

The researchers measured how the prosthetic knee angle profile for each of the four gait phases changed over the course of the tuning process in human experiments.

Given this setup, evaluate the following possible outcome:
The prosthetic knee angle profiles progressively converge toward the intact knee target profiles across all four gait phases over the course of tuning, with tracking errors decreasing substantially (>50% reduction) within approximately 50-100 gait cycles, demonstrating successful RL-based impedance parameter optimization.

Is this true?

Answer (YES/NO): NO